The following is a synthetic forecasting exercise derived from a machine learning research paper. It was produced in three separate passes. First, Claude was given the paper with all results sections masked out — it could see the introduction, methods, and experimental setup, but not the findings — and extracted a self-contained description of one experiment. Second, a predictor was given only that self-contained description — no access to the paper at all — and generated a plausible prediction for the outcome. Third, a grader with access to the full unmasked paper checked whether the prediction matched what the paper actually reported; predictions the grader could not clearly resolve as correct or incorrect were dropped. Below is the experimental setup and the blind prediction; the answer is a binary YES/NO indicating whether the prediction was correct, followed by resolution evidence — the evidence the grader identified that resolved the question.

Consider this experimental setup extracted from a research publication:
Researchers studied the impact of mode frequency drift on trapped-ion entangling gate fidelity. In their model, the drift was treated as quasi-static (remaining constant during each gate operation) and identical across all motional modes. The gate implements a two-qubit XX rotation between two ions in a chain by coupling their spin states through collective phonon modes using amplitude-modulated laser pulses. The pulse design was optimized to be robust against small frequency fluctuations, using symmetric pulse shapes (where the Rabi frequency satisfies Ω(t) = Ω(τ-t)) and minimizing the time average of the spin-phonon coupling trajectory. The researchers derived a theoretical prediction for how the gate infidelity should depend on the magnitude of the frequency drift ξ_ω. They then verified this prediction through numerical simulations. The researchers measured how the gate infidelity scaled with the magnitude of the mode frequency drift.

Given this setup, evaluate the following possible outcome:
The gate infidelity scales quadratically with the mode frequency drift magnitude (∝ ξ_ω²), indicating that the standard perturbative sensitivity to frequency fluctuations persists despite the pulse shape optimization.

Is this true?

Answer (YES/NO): YES